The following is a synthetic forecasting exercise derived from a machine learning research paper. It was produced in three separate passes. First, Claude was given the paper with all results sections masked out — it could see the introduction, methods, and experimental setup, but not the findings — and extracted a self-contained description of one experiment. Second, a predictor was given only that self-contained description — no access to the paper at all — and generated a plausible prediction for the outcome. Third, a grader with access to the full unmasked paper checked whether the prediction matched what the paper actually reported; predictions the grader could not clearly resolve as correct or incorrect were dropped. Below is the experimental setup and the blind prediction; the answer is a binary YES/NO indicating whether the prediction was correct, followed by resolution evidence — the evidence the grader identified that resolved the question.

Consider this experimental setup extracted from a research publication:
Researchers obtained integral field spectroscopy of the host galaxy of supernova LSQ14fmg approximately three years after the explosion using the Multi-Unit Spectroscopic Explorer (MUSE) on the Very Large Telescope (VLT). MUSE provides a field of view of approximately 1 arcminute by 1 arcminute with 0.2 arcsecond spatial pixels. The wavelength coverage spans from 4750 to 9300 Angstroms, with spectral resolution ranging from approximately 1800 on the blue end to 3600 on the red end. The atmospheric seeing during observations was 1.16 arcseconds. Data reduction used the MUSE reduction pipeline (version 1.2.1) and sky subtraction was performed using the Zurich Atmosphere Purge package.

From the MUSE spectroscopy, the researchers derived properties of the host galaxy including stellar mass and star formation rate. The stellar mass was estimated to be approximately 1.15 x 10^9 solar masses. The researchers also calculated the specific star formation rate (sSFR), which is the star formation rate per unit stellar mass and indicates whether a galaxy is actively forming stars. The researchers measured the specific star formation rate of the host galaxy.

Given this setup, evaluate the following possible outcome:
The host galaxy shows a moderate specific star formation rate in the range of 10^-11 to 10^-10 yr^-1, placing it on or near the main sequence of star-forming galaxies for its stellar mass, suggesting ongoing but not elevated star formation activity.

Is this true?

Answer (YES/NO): NO